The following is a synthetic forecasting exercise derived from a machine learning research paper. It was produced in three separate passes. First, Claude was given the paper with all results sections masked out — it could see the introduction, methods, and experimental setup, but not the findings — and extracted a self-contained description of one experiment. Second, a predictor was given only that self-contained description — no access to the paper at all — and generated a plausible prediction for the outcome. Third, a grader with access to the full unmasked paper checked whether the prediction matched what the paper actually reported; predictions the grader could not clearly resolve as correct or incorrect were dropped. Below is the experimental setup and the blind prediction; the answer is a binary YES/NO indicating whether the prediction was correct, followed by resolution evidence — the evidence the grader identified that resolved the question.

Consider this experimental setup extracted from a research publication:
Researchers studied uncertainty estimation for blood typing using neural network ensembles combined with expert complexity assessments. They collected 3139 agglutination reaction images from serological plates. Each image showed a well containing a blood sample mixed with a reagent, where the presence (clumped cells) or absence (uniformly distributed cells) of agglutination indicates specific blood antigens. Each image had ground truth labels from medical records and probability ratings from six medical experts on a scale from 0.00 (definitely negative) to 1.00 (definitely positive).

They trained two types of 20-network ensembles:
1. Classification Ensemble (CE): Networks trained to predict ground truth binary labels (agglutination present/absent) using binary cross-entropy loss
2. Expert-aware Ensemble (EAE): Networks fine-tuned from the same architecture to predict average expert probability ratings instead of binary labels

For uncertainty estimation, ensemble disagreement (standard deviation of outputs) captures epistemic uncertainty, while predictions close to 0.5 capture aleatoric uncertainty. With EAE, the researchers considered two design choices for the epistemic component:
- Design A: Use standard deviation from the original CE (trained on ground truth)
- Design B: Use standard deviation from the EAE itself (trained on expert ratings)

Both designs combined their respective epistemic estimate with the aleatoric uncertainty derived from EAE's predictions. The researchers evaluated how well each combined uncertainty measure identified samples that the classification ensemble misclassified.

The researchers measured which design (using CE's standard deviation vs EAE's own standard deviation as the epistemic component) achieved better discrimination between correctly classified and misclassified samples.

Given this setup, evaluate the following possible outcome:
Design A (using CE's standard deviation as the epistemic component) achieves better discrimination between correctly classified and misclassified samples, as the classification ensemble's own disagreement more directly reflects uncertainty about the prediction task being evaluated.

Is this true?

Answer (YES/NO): NO